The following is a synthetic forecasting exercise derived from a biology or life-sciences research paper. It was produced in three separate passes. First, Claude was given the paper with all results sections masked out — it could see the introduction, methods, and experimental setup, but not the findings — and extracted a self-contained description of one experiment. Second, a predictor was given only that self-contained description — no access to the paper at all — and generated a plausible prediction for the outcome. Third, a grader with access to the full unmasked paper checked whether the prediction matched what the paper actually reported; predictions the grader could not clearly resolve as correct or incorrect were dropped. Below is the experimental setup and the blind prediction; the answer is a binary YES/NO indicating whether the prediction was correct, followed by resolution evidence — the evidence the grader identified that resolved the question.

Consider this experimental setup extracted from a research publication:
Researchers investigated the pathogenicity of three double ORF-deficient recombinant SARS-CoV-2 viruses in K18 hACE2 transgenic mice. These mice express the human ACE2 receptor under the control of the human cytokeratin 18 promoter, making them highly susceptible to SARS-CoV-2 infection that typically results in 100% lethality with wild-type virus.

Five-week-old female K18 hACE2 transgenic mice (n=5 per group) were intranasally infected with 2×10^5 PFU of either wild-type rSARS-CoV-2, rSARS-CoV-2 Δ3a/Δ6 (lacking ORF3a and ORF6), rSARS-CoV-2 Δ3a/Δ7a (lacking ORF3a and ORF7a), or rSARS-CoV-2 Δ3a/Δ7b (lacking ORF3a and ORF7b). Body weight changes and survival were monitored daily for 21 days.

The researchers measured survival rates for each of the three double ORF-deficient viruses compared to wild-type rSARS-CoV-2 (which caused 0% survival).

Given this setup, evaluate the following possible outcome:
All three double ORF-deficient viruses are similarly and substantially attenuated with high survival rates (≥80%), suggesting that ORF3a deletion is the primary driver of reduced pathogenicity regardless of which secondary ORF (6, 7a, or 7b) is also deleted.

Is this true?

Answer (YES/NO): NO